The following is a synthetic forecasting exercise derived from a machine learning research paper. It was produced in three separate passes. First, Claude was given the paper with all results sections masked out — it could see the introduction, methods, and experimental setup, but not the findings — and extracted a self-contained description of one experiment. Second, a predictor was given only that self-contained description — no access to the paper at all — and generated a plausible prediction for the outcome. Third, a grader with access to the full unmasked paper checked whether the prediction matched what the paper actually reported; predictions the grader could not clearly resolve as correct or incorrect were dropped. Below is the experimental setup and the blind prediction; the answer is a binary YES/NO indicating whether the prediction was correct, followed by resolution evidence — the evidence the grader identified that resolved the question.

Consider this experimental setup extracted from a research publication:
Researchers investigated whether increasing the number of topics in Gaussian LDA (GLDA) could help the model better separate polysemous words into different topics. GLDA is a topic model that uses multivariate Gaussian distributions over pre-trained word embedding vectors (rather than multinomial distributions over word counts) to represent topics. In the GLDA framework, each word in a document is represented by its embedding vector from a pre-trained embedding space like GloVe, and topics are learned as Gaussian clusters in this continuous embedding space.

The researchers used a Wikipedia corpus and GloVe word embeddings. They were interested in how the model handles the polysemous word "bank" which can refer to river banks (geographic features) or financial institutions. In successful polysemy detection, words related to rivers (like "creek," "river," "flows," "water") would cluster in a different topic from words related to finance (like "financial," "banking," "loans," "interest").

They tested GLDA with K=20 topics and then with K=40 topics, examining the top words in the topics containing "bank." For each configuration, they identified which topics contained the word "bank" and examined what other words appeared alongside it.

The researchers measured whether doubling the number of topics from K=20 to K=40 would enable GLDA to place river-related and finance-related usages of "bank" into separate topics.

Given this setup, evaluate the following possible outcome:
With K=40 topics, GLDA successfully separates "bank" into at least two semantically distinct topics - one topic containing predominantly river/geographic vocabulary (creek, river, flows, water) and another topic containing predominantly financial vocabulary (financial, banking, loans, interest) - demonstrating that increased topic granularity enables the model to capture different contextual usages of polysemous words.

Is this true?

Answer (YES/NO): NO